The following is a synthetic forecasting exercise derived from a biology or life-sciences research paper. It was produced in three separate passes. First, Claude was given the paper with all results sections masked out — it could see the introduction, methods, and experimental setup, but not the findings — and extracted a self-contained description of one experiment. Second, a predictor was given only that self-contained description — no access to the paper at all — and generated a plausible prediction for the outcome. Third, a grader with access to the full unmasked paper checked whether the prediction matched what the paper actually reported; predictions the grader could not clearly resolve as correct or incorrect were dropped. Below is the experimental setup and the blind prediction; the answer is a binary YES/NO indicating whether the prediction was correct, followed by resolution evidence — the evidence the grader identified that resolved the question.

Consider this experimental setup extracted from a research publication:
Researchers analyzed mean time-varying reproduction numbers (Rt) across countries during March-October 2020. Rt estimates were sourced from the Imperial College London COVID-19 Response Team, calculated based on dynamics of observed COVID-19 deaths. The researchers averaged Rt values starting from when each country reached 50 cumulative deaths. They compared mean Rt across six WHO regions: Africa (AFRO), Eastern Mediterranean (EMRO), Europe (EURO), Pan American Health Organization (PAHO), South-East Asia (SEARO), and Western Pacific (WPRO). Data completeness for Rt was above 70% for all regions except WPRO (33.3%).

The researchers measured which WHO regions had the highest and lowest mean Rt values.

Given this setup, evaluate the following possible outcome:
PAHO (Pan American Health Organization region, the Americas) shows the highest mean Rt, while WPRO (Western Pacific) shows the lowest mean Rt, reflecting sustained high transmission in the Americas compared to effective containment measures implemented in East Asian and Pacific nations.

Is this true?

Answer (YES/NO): NO